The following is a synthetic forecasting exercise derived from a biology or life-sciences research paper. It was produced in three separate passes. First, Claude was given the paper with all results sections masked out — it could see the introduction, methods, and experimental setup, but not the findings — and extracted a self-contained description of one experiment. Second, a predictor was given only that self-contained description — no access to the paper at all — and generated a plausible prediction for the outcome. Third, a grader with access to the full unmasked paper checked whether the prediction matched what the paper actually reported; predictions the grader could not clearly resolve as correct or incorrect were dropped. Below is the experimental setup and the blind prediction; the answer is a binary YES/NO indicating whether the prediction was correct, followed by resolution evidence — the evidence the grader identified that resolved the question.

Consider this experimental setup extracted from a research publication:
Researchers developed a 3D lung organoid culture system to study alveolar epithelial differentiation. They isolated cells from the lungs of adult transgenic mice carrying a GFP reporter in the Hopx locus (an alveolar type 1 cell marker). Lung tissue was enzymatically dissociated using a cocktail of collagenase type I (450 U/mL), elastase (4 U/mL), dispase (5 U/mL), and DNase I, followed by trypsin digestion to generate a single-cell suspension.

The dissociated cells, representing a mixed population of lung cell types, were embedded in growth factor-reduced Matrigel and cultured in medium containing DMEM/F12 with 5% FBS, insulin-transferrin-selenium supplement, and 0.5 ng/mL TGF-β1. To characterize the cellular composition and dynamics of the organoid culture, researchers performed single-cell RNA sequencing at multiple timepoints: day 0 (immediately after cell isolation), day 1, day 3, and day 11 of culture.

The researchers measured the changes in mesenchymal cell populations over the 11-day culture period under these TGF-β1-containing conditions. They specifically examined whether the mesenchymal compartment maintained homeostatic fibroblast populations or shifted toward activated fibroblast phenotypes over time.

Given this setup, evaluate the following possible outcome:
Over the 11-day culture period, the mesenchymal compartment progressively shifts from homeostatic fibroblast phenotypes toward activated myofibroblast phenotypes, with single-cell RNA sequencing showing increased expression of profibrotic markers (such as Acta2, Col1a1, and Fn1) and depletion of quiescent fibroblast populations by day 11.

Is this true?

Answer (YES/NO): NO